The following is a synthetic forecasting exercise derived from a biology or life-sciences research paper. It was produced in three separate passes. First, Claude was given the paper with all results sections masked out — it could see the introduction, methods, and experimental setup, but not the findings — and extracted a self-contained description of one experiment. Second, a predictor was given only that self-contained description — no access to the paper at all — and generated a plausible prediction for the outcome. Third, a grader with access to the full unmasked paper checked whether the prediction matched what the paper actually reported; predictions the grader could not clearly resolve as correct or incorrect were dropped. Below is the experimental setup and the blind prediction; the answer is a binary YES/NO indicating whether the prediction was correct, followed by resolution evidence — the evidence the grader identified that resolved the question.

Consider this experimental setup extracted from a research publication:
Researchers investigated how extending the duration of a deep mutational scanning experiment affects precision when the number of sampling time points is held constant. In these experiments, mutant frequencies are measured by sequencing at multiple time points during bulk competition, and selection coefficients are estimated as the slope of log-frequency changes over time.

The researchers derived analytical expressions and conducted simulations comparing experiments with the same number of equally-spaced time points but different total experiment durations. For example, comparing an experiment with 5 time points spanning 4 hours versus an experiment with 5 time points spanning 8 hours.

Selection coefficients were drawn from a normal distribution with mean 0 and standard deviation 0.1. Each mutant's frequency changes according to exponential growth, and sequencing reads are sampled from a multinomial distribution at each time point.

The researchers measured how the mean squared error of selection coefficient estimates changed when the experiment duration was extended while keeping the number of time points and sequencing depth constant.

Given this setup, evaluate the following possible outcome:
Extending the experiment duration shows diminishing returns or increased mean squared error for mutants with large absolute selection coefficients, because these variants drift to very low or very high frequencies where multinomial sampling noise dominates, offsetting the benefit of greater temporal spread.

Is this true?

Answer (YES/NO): NO